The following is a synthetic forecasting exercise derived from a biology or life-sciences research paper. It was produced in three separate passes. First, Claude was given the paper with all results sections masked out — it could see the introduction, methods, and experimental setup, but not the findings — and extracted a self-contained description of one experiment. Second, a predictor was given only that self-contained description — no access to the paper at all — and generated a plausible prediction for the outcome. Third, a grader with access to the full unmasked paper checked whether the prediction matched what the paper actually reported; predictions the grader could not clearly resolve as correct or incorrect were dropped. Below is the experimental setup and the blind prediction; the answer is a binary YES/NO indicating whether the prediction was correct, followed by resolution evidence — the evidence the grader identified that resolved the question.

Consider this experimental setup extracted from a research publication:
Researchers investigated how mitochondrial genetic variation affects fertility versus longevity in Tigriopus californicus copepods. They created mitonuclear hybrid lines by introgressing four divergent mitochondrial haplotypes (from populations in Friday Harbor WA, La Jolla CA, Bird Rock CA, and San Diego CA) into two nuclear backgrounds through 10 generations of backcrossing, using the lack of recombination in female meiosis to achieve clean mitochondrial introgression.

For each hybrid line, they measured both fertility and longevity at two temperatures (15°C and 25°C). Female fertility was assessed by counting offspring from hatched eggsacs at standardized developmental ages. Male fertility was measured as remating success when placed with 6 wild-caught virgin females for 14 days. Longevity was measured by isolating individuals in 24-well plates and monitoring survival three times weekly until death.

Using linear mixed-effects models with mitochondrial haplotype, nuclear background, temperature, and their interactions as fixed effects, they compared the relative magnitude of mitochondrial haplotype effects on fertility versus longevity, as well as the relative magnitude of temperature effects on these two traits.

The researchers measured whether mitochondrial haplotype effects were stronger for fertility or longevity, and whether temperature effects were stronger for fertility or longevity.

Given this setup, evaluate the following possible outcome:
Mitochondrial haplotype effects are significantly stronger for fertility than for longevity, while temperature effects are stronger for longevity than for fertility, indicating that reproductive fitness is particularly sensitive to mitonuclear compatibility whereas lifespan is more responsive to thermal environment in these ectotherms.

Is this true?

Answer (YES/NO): YES